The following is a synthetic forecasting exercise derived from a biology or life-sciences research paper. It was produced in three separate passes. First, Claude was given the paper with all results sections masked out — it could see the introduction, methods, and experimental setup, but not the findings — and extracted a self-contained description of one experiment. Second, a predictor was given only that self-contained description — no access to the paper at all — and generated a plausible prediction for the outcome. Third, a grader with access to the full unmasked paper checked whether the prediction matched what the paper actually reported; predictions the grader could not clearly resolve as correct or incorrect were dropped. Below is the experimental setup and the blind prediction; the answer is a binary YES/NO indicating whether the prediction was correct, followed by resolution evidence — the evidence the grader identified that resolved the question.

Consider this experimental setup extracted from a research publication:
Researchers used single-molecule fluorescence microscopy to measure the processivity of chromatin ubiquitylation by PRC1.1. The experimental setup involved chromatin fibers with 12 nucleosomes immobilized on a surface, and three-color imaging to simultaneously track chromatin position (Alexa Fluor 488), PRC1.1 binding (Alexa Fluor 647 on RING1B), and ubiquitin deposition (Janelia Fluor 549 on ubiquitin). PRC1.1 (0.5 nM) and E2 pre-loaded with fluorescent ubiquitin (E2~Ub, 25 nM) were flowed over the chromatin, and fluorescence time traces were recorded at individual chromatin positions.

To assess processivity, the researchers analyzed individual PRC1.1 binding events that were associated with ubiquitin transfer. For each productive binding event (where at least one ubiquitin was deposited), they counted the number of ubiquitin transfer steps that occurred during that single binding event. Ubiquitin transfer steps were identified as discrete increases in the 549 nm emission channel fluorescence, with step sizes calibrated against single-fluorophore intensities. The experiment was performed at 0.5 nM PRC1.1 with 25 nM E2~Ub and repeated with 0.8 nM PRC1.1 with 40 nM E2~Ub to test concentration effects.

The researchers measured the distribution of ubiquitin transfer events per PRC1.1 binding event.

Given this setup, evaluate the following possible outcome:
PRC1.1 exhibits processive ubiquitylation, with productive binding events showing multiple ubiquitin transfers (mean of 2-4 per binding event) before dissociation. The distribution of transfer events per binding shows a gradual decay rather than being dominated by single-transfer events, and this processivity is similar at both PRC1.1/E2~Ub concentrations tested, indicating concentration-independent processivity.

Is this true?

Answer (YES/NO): NO